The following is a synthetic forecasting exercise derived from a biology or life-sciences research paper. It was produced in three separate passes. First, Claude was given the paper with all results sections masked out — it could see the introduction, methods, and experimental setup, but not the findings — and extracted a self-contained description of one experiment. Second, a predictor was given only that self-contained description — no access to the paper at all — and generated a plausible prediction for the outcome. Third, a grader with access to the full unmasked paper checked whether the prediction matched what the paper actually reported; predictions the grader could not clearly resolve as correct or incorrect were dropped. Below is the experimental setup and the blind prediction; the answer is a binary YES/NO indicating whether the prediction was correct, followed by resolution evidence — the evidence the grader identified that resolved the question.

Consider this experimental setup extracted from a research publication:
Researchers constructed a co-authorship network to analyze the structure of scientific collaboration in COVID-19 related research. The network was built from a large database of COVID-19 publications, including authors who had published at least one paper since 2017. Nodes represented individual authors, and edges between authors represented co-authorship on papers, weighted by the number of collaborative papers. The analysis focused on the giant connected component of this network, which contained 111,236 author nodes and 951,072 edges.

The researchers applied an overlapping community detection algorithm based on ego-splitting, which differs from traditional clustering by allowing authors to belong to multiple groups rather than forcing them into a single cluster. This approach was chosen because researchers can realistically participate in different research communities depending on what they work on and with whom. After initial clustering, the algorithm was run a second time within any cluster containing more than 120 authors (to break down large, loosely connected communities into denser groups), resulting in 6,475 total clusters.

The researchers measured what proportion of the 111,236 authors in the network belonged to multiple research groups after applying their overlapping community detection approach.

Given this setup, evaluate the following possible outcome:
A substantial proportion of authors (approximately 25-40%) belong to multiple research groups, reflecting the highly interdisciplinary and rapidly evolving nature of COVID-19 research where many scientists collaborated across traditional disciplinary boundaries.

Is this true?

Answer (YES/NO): NO